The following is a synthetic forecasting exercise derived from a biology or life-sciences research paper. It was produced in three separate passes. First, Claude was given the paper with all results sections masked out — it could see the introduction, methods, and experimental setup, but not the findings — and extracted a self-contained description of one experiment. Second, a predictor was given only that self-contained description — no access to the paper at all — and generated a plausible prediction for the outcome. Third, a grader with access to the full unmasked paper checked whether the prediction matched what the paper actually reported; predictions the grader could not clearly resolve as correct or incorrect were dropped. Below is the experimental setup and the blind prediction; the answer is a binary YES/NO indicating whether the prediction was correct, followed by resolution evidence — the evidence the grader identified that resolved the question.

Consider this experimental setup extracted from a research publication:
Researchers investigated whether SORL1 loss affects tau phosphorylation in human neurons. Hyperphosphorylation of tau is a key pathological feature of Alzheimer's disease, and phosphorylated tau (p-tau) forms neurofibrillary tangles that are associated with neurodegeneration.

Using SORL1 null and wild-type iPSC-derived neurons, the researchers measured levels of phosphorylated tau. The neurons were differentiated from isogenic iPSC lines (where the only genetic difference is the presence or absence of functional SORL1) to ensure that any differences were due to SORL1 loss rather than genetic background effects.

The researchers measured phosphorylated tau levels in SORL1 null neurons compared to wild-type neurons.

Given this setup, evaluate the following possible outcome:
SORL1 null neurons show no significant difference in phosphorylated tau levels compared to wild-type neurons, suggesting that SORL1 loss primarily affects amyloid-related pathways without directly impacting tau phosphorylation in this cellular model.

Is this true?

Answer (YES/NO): NO